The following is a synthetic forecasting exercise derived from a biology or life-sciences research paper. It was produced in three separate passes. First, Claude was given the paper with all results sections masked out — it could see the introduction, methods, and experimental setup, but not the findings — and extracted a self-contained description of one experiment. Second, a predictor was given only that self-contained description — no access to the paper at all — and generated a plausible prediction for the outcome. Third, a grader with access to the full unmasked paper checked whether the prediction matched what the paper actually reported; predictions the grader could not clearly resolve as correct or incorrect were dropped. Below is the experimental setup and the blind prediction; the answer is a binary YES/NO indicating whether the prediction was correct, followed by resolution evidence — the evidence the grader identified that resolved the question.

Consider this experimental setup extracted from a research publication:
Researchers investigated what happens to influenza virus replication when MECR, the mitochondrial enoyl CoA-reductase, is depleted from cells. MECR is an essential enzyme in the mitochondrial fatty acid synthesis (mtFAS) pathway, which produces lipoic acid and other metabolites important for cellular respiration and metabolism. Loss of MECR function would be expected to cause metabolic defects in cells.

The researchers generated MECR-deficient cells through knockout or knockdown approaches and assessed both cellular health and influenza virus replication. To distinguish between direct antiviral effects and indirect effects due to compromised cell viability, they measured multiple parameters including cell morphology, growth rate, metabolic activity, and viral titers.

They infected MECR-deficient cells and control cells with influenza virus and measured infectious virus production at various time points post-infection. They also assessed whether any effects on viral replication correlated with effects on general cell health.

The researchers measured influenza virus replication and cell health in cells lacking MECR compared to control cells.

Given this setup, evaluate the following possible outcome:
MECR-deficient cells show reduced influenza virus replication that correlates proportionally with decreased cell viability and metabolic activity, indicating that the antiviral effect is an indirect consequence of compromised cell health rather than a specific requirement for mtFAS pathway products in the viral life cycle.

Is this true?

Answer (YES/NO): YES